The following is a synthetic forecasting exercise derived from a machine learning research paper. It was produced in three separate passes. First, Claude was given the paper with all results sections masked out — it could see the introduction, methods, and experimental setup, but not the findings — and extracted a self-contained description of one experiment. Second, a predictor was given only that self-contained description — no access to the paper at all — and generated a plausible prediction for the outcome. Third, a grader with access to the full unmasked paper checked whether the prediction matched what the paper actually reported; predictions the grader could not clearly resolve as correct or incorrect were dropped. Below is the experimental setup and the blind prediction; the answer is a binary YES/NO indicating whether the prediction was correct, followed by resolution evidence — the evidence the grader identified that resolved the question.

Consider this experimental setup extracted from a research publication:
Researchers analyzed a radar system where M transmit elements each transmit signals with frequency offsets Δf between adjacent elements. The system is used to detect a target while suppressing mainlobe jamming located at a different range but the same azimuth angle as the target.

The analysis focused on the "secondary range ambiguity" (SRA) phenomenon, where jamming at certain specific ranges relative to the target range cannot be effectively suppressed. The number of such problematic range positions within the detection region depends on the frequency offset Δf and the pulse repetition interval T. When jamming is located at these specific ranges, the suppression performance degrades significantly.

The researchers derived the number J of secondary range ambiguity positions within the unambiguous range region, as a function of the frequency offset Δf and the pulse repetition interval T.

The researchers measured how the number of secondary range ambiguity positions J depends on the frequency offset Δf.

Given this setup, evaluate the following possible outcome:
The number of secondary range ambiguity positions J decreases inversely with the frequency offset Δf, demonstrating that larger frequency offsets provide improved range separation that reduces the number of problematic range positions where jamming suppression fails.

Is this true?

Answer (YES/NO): NO